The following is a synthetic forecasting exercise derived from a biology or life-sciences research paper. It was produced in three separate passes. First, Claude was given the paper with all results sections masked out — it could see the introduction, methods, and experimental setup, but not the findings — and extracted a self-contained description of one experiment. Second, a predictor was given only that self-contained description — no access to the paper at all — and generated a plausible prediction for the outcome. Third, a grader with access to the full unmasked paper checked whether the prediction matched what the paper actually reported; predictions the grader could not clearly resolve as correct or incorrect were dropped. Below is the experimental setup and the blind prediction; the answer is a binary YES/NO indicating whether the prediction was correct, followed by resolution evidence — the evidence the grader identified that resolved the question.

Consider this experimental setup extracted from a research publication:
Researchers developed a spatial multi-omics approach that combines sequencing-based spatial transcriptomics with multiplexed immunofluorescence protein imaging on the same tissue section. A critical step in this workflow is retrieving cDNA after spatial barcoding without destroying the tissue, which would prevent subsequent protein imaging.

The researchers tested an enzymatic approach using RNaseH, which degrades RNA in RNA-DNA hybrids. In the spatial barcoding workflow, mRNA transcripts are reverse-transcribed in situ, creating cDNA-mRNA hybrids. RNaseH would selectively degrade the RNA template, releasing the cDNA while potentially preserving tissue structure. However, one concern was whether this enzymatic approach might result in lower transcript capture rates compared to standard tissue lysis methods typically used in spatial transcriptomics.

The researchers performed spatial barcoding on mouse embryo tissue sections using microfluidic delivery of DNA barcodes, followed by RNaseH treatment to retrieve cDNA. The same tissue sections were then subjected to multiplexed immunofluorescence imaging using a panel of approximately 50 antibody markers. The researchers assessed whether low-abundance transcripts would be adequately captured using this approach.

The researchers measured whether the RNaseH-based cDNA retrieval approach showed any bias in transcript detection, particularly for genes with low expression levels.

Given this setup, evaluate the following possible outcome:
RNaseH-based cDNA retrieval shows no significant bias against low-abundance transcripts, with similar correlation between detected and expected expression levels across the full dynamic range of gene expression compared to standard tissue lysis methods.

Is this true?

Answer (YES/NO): NO